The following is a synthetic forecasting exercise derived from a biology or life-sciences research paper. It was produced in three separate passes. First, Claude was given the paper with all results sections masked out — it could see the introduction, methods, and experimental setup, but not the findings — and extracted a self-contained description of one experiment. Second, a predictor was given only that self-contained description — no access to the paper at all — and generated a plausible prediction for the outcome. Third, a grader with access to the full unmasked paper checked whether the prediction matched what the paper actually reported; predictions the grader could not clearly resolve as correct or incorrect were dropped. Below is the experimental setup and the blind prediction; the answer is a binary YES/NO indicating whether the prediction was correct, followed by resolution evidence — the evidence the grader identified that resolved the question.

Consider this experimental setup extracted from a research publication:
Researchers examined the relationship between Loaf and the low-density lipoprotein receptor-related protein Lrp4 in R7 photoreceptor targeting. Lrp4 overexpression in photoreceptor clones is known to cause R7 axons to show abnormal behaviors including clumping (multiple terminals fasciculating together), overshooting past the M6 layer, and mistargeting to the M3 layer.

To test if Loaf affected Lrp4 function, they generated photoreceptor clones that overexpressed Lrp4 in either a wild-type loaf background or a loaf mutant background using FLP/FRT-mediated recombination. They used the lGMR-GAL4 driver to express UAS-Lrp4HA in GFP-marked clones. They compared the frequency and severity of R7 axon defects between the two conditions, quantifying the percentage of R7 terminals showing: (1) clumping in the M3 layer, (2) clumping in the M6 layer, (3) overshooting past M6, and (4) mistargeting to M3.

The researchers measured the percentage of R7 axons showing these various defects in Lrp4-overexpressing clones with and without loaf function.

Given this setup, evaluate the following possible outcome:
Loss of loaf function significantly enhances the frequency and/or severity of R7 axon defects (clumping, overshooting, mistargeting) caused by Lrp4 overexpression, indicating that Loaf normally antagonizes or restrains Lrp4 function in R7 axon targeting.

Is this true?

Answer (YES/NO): NO